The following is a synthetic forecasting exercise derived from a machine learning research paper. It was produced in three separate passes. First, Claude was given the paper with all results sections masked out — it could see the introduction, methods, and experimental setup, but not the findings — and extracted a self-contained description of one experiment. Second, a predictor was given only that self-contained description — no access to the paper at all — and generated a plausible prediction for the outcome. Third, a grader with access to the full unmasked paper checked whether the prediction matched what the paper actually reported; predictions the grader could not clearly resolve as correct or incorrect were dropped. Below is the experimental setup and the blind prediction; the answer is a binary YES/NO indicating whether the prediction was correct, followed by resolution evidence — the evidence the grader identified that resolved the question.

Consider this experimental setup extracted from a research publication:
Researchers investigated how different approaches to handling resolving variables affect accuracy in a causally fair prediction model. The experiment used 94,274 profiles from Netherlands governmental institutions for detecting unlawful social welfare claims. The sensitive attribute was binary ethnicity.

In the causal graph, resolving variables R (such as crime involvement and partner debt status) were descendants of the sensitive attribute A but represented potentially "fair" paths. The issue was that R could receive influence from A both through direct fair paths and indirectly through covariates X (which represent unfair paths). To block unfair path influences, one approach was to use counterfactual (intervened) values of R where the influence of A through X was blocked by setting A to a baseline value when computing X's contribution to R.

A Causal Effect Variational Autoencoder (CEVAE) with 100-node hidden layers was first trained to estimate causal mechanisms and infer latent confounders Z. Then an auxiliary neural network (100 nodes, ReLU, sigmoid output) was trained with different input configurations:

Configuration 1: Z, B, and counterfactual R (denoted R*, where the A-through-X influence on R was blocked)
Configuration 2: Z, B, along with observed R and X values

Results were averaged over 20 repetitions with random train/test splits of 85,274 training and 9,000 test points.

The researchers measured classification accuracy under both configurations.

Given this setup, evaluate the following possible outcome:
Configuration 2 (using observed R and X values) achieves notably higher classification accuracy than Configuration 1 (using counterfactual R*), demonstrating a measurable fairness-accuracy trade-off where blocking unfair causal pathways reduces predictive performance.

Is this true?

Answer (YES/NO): YES